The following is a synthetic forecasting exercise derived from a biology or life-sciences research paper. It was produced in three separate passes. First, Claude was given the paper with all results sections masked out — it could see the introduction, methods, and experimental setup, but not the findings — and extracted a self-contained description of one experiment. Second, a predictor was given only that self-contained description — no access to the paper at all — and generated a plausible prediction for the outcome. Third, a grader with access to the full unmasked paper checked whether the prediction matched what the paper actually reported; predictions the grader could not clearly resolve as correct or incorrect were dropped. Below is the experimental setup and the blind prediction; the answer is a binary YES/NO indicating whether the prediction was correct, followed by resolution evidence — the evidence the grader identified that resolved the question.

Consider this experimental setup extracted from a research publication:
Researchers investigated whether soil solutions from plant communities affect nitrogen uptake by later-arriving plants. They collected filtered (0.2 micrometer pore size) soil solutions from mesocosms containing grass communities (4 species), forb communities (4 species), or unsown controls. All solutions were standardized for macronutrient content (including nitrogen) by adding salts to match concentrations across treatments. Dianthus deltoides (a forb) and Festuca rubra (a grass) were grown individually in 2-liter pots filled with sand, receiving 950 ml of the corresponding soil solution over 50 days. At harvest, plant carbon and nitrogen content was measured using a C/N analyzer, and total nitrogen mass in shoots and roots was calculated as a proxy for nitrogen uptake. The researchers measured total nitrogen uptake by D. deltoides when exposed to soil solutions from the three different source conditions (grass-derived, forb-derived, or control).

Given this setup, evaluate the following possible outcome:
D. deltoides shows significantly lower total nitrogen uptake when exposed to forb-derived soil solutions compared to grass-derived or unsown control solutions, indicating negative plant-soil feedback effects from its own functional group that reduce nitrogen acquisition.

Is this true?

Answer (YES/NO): NO